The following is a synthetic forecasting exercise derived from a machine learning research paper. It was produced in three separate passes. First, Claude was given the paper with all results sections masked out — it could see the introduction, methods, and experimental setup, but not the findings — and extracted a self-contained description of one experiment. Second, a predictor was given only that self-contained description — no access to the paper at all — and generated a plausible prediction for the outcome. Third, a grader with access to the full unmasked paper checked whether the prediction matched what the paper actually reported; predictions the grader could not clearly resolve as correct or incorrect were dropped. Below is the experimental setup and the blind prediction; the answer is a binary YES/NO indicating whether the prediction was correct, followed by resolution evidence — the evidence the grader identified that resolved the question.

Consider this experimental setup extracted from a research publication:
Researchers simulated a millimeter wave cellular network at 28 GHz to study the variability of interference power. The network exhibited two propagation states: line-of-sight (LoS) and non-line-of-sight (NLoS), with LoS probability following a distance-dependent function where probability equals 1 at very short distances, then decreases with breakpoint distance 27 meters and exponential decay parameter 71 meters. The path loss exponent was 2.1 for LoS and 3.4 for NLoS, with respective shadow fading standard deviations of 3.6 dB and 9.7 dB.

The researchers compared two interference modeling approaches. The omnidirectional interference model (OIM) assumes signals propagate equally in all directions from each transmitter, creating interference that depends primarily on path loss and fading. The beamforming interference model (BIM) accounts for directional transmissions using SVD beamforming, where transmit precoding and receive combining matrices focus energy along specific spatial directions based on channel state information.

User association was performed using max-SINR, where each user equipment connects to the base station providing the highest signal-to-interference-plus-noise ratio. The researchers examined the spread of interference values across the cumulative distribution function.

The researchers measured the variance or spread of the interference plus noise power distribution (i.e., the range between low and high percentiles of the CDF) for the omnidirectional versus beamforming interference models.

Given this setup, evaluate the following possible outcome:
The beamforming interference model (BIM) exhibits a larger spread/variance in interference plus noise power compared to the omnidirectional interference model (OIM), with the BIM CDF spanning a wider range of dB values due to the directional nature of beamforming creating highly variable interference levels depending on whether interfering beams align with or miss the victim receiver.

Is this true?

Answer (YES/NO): NO